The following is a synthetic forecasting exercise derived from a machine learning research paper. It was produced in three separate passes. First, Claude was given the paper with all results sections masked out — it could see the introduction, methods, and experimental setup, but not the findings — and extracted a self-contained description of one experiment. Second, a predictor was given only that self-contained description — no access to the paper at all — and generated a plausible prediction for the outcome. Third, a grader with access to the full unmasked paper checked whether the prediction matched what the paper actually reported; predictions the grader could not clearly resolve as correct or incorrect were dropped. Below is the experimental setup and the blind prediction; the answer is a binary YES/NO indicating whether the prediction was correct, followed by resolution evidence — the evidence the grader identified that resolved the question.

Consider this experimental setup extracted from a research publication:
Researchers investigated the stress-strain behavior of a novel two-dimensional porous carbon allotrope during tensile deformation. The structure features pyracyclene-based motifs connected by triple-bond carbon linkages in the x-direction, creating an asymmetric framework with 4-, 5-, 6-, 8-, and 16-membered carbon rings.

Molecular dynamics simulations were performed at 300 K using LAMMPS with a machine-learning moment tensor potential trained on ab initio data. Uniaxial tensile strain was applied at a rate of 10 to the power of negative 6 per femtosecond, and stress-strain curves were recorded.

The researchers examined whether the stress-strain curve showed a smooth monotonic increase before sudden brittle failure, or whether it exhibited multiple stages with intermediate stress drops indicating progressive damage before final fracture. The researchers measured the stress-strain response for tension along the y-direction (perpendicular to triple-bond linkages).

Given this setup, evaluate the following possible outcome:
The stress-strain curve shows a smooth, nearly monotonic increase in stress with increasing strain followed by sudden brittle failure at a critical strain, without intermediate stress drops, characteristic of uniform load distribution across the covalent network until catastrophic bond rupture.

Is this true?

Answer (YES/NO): YES